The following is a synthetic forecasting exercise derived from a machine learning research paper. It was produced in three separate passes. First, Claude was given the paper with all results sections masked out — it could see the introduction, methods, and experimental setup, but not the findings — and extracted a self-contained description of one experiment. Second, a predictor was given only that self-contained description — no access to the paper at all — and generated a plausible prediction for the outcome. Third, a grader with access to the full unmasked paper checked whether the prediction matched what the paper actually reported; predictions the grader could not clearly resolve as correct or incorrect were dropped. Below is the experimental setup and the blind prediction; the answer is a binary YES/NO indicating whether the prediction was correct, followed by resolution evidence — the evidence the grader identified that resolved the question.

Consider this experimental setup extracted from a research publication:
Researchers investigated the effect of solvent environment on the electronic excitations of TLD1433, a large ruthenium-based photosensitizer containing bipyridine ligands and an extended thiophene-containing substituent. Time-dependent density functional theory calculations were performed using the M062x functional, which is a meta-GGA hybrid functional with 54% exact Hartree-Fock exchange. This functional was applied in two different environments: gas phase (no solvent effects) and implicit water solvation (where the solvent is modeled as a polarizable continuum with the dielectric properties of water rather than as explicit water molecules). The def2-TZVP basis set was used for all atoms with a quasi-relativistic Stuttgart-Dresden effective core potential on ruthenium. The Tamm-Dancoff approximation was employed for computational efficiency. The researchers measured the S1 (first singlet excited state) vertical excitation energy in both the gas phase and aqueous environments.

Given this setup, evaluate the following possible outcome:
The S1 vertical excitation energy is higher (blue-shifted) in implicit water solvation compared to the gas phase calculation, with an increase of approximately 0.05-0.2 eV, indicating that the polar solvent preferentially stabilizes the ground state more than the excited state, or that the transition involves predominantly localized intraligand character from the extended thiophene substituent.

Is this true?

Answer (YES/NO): NO